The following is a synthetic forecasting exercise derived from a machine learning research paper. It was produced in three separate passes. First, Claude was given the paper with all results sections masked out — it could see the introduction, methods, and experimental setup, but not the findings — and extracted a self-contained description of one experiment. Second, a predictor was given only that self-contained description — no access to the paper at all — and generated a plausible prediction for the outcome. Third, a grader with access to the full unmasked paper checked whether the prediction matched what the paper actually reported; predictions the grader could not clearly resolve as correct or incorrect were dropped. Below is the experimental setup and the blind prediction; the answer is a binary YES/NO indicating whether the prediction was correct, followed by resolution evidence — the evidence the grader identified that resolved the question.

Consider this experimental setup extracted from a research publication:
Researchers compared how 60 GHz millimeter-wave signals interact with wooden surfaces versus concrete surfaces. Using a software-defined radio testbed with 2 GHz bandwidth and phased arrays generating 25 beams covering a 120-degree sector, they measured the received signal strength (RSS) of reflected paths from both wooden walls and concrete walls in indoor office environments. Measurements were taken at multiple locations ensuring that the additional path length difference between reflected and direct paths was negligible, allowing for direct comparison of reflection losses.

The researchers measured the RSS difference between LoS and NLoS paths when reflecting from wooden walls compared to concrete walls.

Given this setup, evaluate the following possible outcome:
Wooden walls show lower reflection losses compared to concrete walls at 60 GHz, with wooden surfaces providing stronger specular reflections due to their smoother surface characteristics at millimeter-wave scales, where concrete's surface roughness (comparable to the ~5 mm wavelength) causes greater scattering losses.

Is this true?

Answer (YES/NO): YES